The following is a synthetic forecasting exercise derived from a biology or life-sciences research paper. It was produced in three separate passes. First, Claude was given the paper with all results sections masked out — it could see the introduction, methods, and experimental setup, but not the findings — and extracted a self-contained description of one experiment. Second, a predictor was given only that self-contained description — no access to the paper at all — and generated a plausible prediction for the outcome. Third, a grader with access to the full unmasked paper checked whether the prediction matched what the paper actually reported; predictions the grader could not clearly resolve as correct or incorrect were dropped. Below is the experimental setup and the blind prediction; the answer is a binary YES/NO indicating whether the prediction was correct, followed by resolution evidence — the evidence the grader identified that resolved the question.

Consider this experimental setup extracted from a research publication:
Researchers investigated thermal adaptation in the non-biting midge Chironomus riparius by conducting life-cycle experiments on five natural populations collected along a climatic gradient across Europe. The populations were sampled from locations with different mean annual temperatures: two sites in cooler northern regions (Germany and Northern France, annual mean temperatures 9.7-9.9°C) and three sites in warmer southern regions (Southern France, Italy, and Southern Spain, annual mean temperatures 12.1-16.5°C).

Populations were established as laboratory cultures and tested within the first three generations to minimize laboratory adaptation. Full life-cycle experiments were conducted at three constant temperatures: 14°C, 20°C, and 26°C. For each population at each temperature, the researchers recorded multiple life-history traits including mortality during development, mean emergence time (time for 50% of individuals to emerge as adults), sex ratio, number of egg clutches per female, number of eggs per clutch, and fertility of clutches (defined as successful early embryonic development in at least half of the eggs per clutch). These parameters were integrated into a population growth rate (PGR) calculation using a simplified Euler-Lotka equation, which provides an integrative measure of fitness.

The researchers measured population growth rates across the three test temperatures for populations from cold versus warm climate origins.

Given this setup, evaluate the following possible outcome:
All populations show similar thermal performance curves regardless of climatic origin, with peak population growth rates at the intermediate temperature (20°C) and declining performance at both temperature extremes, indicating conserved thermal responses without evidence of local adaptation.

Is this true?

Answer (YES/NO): NO